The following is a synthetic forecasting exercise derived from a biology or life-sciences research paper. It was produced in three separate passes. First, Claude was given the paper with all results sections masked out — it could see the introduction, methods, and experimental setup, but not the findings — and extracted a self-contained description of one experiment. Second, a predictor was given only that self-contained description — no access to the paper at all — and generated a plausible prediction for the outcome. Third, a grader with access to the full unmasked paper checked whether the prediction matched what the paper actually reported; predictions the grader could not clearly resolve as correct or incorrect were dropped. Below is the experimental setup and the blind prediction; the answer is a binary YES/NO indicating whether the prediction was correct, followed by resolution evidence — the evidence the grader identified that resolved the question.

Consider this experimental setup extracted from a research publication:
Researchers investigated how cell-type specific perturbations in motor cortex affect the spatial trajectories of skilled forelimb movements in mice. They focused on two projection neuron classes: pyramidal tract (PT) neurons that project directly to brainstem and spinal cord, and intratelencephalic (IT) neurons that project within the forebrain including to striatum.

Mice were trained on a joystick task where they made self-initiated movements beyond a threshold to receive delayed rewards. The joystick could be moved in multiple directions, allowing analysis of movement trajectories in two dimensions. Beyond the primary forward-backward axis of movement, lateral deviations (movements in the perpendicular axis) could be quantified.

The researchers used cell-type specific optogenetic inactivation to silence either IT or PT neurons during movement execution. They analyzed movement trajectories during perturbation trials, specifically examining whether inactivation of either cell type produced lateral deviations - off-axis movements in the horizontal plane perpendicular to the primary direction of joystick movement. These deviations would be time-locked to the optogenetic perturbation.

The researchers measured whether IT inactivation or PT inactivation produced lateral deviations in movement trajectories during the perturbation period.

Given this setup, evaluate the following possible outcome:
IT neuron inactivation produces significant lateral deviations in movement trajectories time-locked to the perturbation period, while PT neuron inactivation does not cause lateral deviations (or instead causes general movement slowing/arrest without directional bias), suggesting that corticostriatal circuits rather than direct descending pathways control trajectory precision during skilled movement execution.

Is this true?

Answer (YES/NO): NO